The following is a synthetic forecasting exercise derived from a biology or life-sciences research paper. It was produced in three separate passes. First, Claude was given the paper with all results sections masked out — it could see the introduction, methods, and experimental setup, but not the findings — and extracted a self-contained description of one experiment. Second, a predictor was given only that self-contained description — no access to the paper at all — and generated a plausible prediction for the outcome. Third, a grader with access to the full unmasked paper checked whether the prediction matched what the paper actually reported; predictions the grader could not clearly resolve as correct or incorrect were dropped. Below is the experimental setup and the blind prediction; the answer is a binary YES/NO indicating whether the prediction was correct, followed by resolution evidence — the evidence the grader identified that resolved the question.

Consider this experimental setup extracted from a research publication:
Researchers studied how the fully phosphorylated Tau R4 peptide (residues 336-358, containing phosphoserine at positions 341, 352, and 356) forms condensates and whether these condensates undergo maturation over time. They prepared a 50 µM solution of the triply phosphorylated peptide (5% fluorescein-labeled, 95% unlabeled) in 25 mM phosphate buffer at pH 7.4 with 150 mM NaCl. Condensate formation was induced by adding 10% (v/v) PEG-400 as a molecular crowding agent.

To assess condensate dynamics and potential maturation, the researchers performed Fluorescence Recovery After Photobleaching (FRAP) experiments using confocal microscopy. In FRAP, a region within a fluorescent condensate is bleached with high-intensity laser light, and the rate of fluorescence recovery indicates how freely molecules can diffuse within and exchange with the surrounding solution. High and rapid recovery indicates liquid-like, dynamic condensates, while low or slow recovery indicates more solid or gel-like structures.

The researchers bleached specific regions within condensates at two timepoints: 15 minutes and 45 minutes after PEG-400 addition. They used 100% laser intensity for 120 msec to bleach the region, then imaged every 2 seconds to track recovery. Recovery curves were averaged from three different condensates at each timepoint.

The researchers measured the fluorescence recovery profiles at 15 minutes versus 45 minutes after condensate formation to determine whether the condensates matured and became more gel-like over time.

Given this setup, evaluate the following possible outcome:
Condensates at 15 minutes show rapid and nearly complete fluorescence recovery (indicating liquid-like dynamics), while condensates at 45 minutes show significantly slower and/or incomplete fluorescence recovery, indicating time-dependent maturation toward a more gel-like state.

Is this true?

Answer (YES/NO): YES